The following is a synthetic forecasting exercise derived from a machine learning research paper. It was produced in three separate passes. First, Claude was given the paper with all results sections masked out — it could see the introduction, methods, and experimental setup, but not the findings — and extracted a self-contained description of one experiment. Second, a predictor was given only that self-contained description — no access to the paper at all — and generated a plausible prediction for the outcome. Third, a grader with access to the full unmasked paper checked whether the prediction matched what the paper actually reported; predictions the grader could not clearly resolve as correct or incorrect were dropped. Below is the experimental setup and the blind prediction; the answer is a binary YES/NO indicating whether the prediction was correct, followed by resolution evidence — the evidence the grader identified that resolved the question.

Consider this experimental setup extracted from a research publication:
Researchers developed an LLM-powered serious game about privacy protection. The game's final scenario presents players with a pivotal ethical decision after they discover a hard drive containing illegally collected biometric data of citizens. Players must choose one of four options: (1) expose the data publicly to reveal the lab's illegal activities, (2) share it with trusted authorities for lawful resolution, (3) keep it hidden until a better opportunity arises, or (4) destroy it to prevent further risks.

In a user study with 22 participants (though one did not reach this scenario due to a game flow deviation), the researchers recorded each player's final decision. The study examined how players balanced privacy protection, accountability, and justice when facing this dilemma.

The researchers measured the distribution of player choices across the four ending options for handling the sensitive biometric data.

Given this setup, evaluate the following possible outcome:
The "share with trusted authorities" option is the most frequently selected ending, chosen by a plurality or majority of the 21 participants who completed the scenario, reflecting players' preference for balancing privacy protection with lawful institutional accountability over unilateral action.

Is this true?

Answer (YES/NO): NO